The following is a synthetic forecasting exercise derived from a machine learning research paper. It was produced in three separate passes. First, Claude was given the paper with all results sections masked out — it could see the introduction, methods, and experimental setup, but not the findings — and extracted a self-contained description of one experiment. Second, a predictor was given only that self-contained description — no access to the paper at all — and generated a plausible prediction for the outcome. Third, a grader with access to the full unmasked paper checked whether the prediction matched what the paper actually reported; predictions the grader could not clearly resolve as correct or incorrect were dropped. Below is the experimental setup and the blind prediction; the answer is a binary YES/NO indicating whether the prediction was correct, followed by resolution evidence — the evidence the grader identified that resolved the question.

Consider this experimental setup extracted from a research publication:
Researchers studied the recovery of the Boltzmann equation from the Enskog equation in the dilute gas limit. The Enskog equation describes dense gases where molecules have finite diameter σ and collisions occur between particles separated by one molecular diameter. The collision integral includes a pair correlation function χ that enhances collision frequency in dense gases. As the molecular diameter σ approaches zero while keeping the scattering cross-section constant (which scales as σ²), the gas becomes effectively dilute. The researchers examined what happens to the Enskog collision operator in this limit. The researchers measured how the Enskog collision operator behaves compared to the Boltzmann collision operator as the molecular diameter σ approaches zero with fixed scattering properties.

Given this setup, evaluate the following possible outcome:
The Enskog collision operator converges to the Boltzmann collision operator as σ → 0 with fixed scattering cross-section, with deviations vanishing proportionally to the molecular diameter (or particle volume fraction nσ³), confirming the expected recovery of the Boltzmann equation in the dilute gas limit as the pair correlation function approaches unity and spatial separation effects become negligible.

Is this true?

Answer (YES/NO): YES